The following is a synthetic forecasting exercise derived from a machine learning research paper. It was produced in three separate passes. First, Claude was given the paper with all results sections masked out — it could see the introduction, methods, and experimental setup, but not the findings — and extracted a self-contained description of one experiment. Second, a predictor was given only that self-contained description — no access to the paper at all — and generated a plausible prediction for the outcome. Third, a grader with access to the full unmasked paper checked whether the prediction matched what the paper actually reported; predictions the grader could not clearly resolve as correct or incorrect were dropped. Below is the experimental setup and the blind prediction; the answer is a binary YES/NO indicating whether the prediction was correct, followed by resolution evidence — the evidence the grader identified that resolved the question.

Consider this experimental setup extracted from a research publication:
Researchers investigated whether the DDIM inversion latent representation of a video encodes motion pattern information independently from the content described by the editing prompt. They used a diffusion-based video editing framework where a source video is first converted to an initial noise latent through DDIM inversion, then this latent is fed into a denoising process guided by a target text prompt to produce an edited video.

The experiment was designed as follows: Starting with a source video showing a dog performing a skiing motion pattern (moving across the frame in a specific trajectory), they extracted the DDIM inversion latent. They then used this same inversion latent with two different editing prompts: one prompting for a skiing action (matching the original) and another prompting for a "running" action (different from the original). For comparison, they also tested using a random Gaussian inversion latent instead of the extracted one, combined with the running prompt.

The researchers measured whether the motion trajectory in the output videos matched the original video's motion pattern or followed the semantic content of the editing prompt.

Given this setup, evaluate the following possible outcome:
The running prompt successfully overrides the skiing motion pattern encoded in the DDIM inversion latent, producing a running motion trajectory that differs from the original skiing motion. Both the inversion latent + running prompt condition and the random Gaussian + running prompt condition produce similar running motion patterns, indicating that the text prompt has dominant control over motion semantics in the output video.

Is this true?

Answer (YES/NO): NO